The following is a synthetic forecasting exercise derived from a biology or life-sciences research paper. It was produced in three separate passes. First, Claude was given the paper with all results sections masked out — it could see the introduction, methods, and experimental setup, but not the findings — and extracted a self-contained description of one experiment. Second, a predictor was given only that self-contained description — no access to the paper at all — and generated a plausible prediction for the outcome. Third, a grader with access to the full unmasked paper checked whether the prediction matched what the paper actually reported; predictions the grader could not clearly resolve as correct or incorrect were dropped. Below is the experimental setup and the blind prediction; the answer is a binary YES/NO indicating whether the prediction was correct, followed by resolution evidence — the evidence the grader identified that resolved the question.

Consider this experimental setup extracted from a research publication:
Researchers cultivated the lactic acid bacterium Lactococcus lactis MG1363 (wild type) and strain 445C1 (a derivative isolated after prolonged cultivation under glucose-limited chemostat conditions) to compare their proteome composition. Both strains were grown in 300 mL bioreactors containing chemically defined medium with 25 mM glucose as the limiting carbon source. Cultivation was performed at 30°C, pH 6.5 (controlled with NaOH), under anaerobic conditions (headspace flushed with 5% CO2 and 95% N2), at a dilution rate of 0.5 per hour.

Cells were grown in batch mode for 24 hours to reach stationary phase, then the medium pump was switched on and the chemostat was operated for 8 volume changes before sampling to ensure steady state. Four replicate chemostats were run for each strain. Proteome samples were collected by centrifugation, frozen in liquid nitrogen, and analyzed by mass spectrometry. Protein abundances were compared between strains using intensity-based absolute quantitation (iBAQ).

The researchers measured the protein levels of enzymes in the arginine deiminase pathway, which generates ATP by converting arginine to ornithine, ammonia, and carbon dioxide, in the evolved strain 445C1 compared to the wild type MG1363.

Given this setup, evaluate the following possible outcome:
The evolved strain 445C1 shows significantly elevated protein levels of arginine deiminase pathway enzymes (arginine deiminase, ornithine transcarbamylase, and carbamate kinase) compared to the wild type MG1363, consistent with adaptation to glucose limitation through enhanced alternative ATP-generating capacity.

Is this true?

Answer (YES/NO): YES